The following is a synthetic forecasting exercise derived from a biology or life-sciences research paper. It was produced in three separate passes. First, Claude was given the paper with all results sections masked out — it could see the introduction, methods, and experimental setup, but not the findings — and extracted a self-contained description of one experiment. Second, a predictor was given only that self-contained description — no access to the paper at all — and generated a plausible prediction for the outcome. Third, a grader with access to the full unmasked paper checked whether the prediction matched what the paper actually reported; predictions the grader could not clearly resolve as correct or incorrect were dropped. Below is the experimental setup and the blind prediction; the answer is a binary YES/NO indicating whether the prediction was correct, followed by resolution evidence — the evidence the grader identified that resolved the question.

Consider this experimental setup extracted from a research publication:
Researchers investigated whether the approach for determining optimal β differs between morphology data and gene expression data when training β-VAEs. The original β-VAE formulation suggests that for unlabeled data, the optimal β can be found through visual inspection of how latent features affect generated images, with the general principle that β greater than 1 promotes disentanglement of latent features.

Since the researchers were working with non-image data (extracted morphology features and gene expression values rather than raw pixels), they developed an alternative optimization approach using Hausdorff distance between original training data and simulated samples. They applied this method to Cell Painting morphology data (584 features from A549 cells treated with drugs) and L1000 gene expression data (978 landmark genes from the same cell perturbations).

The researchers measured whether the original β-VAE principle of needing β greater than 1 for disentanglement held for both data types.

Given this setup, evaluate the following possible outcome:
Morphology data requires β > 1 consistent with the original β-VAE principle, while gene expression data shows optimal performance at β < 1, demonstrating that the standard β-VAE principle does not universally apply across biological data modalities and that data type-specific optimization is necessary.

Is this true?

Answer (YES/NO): NO